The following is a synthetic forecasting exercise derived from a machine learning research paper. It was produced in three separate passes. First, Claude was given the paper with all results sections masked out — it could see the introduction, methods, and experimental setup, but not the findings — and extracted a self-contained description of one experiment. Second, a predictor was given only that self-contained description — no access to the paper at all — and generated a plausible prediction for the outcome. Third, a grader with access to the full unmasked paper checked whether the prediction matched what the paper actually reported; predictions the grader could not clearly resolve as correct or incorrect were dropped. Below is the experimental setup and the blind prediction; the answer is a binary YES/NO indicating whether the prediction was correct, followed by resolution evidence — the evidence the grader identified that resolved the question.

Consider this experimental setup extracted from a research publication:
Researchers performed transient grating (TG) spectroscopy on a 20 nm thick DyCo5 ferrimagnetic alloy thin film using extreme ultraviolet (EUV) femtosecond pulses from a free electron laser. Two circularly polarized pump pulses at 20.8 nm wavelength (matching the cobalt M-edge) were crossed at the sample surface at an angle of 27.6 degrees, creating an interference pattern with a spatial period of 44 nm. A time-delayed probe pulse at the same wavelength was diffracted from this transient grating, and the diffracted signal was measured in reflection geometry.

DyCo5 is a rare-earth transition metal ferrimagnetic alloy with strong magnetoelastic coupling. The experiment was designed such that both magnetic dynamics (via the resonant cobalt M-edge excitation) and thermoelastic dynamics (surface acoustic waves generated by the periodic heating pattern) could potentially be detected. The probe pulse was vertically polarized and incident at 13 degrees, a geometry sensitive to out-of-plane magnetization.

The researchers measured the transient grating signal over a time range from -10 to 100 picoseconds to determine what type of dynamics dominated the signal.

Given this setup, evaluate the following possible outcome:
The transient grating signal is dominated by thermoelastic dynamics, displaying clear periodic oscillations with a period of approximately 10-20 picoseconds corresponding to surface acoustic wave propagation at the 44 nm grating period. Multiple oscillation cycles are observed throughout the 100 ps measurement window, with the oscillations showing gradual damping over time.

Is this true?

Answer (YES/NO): YES